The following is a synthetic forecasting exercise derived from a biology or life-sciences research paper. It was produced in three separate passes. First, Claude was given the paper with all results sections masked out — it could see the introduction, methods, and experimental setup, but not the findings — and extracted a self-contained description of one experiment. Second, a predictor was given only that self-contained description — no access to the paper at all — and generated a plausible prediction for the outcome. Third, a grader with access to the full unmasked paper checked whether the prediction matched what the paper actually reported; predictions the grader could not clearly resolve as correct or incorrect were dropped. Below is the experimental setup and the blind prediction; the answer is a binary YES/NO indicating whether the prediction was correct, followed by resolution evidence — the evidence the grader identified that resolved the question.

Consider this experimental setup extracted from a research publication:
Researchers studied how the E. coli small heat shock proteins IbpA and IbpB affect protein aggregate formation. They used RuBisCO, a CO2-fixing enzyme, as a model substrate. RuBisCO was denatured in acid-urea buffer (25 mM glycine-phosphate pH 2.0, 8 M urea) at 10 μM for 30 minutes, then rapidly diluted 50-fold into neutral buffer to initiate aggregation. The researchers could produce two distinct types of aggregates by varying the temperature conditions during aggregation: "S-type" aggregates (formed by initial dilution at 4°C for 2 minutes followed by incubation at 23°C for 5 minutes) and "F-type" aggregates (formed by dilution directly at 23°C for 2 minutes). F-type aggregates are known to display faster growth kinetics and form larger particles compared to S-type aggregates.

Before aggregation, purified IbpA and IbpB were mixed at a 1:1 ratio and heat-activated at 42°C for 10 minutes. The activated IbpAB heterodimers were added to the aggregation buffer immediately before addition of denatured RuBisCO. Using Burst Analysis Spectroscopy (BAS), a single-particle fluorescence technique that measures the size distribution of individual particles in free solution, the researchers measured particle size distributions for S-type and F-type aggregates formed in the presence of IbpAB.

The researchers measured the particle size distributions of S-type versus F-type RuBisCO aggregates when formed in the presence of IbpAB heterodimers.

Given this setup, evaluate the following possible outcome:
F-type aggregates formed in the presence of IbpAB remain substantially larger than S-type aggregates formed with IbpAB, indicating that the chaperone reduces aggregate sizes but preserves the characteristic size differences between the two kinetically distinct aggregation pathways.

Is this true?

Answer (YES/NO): NO